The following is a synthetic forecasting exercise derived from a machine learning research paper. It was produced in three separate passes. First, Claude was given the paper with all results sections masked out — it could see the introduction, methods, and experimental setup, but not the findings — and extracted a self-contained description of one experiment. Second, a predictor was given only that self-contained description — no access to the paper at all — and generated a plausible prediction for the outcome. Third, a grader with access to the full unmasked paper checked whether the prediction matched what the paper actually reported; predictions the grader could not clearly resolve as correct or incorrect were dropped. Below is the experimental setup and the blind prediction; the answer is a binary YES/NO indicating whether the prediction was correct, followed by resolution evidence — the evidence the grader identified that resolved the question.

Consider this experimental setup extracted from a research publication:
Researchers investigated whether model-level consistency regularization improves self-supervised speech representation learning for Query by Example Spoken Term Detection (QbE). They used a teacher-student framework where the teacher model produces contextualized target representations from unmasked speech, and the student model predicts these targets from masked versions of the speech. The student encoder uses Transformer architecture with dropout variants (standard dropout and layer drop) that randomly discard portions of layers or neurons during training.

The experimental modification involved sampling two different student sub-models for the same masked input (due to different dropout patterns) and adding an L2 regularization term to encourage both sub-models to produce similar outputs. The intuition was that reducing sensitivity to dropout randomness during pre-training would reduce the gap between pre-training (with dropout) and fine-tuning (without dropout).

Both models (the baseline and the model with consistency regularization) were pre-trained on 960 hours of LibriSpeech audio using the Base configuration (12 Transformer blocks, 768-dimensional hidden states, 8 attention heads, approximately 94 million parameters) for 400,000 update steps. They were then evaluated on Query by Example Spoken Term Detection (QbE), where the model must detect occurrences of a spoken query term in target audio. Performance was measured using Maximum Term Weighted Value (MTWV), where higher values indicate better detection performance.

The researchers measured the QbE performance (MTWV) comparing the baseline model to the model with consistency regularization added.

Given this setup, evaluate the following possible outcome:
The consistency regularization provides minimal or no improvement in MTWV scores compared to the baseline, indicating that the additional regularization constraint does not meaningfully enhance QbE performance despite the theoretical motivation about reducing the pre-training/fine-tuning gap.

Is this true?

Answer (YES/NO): NO